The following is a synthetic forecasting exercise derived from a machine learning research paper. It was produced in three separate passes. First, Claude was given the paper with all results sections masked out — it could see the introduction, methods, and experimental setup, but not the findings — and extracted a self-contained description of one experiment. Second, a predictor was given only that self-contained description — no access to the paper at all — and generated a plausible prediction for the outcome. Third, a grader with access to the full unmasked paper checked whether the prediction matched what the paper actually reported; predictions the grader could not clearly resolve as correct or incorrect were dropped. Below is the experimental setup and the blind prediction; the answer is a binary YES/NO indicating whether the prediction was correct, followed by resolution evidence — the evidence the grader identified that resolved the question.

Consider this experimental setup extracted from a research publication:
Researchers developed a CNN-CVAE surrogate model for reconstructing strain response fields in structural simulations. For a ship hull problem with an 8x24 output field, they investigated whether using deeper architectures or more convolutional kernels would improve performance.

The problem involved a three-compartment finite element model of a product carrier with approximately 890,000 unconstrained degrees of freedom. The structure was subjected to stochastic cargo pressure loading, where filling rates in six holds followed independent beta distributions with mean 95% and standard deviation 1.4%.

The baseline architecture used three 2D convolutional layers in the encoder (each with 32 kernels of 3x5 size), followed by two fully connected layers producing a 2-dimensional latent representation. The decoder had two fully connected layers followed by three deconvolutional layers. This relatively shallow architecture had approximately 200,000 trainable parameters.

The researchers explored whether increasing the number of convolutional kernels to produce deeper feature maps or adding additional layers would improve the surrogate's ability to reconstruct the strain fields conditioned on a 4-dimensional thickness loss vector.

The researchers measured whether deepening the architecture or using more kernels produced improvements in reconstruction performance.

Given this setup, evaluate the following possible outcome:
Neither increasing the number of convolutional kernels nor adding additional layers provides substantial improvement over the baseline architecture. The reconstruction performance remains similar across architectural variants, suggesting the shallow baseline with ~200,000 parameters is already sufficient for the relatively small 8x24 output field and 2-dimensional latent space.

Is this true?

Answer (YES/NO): YES